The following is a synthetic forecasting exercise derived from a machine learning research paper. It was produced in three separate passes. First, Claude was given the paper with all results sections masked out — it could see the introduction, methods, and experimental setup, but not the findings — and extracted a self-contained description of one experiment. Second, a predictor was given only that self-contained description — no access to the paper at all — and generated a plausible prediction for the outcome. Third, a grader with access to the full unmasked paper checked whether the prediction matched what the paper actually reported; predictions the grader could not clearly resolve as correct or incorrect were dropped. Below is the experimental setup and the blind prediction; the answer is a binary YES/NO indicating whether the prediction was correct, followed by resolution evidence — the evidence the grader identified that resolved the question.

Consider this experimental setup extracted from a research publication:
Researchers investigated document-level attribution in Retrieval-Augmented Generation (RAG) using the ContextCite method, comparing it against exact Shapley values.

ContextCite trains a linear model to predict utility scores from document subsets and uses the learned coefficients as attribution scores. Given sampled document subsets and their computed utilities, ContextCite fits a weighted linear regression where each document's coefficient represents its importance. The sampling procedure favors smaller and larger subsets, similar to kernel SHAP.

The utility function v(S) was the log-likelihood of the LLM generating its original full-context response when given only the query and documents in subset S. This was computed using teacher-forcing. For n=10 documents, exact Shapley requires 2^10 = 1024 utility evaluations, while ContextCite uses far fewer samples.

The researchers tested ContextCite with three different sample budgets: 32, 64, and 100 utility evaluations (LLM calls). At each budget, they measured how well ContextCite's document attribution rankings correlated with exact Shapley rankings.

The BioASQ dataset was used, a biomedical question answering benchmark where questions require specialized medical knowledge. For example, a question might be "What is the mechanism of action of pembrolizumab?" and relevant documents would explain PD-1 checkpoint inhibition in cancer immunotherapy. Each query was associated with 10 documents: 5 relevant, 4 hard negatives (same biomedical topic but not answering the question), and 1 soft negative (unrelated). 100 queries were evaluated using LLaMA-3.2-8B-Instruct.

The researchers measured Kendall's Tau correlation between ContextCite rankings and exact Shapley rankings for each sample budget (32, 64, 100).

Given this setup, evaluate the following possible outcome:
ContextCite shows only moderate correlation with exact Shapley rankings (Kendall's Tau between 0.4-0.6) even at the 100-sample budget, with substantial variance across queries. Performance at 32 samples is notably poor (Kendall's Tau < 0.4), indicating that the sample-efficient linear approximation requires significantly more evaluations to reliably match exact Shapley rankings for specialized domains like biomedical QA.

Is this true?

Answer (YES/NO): NO